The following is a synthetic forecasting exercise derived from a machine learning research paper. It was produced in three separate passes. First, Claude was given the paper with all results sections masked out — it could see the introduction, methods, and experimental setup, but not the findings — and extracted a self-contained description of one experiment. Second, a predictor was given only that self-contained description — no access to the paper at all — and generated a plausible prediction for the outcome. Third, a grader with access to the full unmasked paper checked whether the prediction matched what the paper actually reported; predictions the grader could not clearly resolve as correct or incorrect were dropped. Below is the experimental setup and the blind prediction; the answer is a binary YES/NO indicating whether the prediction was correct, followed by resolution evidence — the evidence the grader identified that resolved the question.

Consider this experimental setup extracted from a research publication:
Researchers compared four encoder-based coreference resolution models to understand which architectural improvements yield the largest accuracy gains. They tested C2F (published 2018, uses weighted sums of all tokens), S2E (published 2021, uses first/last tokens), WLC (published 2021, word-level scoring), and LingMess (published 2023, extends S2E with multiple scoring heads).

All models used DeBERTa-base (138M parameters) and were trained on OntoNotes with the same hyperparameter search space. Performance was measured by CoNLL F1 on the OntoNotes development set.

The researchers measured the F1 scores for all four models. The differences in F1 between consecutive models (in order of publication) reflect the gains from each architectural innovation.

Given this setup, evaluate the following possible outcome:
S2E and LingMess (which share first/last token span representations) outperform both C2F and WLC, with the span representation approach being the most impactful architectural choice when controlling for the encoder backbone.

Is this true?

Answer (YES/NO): NO